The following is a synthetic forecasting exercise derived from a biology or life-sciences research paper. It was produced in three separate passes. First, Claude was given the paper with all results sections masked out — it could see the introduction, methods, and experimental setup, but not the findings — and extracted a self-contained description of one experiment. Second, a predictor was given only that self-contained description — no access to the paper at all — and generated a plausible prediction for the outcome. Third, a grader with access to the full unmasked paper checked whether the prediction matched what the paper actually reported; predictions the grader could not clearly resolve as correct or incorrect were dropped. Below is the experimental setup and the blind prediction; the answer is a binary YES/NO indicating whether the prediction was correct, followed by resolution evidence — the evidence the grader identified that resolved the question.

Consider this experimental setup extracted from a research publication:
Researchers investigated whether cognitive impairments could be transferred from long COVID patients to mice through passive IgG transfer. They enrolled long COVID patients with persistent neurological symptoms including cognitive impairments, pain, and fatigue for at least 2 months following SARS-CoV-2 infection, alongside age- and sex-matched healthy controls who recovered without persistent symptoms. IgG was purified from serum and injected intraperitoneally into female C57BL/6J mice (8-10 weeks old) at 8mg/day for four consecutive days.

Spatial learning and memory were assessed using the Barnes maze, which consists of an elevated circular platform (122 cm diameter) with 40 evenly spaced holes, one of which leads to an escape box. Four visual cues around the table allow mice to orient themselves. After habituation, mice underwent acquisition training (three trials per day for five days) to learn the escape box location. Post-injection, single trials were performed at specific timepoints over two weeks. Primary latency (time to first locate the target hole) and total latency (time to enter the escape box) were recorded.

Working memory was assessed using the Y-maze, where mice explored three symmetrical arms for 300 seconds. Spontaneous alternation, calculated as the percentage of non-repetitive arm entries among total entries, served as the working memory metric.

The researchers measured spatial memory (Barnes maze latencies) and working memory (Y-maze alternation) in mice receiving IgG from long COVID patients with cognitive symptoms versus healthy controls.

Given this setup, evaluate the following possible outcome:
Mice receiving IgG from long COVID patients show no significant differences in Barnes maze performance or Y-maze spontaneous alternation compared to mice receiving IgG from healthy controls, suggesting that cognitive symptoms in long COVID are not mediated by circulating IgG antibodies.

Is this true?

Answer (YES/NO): YES